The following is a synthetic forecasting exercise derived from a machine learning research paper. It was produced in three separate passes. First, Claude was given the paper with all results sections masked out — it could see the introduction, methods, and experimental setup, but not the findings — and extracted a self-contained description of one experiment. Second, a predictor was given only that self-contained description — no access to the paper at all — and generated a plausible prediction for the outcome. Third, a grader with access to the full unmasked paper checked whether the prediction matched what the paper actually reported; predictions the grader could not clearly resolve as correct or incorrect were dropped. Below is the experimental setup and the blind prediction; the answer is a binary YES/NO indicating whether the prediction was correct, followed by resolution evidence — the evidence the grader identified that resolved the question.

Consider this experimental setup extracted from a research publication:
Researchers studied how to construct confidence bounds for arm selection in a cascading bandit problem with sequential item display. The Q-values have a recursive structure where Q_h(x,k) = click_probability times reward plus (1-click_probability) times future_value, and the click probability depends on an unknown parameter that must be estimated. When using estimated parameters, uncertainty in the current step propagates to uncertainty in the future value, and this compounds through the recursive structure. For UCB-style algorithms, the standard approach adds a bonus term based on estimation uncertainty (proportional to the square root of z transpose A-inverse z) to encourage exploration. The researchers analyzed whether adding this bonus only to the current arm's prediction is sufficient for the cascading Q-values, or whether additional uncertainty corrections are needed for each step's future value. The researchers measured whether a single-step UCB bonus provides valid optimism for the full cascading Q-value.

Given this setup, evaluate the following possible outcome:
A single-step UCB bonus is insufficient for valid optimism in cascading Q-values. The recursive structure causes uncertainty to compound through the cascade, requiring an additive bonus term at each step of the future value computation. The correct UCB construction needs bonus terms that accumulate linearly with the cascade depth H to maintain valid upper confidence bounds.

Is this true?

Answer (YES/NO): NO